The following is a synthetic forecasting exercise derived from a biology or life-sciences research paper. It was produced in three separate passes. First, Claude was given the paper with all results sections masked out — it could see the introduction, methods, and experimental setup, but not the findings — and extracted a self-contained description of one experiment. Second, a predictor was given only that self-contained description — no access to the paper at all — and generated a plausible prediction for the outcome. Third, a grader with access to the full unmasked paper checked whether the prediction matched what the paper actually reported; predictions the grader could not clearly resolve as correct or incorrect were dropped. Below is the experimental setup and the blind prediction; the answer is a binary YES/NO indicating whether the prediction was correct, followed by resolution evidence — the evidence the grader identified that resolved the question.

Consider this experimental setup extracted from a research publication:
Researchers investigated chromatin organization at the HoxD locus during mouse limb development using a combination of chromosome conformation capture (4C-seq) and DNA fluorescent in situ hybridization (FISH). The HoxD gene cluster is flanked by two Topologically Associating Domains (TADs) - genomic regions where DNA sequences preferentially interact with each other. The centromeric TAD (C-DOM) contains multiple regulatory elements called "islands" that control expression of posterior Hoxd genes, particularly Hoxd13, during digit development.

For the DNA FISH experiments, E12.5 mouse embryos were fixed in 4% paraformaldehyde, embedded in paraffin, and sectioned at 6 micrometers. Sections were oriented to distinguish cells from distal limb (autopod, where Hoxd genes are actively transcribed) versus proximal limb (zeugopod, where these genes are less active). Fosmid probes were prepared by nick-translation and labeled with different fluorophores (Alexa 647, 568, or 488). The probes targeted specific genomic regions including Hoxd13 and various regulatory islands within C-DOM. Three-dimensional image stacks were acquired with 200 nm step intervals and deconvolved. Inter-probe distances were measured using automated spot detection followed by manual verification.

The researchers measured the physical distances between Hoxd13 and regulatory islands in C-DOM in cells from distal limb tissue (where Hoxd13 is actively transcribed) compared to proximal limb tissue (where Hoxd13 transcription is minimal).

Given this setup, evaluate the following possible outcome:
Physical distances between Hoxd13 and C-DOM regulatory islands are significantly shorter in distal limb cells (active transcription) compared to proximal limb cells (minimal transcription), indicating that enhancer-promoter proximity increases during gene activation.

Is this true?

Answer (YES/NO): YES